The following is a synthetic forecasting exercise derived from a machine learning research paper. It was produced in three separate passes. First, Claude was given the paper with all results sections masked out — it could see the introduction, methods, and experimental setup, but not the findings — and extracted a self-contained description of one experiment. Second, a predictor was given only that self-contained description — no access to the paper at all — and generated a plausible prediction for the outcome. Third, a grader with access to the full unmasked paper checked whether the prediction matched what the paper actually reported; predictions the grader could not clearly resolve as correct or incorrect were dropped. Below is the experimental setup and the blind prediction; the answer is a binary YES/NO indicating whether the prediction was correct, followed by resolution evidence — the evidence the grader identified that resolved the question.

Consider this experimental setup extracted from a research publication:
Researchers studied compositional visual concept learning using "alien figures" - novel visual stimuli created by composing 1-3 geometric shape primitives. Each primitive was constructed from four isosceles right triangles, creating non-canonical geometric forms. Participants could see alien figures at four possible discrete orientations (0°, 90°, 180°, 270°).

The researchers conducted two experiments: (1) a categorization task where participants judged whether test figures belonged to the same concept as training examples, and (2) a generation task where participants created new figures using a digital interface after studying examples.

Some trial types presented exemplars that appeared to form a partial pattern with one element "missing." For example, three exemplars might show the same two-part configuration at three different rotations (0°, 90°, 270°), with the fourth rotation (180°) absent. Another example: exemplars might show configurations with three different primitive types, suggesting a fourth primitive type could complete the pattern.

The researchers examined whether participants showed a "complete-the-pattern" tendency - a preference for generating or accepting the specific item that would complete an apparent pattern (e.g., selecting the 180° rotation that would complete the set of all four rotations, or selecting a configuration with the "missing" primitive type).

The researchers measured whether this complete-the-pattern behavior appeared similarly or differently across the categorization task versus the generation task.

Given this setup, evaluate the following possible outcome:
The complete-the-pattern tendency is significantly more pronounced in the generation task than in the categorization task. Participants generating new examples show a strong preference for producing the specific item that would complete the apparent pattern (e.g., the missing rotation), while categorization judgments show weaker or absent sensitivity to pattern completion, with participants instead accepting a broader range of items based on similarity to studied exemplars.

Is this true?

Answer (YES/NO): YES